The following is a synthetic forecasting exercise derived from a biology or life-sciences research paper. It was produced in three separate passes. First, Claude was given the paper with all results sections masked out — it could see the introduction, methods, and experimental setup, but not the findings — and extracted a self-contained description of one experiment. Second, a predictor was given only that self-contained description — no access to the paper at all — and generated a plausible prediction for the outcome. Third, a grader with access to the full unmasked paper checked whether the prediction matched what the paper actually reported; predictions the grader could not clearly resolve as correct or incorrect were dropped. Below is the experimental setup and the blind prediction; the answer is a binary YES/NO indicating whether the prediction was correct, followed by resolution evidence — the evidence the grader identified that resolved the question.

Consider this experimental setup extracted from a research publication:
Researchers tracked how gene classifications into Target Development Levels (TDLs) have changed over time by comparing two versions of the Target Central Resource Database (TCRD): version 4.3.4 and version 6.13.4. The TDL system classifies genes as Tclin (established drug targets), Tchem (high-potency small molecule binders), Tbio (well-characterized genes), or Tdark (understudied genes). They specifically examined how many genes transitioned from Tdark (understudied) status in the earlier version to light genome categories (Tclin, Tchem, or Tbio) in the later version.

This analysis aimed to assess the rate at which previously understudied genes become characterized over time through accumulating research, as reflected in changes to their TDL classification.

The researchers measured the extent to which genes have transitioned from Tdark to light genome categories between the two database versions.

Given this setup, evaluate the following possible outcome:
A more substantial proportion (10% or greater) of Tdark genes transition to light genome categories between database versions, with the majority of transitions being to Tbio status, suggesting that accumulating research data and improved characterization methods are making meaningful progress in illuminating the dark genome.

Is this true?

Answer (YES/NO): YES